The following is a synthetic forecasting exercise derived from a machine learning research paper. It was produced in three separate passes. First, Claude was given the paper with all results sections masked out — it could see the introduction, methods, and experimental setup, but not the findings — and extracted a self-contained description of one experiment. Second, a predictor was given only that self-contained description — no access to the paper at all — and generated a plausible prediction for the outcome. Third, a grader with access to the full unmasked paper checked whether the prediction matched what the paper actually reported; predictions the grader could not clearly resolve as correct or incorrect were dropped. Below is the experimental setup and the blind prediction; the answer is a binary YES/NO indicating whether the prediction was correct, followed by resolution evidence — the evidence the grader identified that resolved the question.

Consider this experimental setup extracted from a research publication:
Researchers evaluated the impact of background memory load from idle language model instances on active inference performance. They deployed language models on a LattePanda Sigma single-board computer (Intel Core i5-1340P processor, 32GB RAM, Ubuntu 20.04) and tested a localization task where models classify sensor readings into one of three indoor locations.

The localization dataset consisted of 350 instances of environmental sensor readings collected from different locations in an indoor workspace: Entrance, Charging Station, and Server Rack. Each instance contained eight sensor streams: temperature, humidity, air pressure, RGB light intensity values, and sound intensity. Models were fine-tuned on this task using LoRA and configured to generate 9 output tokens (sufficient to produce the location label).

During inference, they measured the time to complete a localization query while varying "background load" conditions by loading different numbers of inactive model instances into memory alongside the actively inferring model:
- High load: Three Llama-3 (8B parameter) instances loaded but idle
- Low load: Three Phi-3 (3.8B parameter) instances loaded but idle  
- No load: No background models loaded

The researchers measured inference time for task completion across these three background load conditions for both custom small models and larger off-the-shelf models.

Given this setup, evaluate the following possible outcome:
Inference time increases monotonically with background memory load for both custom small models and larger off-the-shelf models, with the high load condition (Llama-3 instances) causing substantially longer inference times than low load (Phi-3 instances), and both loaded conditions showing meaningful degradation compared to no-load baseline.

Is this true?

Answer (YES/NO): NO